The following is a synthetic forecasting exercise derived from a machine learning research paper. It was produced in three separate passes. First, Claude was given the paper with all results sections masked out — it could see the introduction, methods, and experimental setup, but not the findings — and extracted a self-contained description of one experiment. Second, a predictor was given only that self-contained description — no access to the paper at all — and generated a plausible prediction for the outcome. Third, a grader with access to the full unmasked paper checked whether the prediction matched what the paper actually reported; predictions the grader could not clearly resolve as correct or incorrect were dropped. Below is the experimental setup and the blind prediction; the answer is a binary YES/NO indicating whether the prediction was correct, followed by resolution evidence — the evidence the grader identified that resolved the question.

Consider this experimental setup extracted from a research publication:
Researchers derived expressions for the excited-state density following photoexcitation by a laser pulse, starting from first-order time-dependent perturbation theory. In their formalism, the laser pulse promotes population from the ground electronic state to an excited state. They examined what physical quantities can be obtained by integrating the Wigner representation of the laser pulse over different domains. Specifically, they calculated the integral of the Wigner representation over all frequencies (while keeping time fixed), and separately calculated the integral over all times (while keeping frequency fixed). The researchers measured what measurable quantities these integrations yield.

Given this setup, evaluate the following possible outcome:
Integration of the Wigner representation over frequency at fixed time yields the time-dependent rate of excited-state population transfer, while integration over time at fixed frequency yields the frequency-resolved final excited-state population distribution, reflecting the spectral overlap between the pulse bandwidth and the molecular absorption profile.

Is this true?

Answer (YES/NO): NO